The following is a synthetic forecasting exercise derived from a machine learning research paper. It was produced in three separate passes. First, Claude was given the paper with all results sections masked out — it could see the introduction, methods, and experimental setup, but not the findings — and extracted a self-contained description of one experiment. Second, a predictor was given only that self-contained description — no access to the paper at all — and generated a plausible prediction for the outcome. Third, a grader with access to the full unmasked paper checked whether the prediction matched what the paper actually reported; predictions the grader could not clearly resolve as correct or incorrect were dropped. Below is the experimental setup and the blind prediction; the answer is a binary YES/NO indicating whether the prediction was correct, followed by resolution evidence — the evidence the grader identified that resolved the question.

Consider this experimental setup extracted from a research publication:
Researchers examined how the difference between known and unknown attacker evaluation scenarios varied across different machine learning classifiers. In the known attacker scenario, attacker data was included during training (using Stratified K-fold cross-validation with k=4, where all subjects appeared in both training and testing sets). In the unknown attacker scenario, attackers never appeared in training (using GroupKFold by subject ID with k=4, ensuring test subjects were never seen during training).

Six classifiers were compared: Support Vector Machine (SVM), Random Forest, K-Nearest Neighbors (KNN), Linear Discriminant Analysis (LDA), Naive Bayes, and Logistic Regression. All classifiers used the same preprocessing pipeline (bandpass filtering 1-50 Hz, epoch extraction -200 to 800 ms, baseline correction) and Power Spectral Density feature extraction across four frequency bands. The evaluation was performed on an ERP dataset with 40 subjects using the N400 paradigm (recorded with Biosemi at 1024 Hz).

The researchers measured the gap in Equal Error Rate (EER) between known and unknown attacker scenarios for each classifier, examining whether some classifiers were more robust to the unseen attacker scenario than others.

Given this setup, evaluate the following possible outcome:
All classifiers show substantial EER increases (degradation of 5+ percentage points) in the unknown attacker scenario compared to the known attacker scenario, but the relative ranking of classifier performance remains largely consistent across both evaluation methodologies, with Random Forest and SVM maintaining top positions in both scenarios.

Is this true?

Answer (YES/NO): NO